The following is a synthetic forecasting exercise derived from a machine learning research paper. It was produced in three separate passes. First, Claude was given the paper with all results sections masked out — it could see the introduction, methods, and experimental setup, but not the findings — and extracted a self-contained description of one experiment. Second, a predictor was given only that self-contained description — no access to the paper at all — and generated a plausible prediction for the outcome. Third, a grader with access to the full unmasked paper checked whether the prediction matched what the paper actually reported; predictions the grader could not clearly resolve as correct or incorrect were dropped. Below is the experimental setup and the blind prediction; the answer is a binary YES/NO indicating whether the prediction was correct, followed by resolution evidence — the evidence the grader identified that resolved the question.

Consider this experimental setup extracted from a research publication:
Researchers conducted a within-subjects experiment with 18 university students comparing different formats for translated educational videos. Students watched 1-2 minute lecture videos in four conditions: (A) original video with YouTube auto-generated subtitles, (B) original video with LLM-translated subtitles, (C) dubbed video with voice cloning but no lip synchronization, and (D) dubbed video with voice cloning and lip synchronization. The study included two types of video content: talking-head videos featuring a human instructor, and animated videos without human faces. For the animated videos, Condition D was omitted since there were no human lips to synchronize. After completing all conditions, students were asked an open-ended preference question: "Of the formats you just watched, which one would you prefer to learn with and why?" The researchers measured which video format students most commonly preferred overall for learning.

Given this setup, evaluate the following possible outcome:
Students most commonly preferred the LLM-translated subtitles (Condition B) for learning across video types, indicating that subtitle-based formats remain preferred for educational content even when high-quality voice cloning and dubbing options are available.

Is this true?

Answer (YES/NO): NO